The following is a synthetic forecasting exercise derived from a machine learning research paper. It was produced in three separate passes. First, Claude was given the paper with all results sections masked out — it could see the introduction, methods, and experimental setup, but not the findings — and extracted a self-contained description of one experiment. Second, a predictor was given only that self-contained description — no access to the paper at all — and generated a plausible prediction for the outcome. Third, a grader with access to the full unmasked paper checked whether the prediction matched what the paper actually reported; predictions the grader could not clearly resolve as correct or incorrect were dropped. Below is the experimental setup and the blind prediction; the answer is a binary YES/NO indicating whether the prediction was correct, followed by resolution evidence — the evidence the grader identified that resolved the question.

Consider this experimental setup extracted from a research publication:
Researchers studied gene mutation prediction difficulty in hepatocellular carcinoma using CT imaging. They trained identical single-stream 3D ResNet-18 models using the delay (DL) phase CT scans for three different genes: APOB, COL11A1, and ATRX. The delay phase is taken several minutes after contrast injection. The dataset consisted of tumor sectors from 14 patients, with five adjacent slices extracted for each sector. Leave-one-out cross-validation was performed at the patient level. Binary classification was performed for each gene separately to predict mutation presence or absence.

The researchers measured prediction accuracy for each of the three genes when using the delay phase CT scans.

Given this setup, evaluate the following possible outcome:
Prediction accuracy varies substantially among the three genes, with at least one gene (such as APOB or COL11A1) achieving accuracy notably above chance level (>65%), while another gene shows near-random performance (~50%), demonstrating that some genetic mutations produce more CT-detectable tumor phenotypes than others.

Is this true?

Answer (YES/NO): NO